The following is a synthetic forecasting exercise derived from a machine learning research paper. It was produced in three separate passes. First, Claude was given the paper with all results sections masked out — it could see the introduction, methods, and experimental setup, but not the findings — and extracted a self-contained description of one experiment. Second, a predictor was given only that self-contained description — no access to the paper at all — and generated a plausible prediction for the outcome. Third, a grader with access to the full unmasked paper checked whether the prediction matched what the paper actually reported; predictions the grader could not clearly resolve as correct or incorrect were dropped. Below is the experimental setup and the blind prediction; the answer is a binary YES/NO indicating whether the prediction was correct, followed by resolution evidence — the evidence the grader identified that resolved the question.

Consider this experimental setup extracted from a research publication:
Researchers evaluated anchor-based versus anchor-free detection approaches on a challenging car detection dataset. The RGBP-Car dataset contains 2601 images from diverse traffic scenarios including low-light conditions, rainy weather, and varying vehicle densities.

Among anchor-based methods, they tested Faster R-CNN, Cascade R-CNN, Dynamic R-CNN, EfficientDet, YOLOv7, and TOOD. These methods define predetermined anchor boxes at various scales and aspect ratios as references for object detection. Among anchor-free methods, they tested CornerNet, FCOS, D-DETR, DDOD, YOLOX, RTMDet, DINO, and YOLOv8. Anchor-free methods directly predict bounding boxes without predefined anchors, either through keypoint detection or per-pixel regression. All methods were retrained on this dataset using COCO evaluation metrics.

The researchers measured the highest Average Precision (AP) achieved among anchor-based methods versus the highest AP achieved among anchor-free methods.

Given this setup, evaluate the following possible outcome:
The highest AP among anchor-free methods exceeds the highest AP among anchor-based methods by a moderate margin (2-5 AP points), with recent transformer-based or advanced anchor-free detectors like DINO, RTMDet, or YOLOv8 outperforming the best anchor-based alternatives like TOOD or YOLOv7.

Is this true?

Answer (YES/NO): NO